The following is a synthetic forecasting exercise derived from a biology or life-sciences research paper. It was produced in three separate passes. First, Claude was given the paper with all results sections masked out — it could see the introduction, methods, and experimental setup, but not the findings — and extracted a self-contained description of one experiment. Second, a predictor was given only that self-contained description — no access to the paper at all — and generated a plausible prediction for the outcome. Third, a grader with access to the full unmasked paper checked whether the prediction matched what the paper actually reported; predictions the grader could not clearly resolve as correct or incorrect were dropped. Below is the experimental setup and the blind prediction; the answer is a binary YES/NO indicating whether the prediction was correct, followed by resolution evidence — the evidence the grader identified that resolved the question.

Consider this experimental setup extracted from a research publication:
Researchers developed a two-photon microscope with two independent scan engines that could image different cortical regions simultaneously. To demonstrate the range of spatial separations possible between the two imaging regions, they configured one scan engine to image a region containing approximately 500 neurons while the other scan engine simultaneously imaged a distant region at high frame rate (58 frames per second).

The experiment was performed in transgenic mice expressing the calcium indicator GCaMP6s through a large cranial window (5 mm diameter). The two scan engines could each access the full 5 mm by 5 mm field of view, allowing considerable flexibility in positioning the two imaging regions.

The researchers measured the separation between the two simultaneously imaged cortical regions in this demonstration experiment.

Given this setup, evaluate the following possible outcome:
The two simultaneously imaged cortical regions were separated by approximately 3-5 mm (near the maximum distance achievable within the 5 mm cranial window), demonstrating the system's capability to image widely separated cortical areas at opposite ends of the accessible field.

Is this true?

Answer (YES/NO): YES